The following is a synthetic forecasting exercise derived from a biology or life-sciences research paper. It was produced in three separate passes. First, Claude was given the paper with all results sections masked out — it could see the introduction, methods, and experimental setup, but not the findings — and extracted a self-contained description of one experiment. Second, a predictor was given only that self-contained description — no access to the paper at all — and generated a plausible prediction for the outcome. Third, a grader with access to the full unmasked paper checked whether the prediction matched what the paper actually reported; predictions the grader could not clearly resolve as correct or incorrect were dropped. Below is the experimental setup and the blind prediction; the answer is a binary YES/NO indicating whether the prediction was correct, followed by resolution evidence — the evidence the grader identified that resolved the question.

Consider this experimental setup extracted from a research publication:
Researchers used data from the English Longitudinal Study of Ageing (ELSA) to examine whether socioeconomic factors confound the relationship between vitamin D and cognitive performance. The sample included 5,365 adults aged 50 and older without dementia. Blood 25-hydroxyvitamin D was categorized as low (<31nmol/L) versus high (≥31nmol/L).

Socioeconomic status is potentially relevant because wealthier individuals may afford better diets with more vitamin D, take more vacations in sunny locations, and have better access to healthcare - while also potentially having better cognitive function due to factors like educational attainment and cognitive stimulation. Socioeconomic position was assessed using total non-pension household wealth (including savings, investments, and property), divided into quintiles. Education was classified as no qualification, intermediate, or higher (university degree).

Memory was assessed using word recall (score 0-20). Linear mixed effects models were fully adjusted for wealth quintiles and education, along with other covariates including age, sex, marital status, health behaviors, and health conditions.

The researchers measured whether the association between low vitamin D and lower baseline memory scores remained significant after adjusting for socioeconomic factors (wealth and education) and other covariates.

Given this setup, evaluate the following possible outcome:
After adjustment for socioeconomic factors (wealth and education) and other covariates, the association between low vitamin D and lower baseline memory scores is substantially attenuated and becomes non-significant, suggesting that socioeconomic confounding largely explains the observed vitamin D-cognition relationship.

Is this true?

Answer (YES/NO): NO